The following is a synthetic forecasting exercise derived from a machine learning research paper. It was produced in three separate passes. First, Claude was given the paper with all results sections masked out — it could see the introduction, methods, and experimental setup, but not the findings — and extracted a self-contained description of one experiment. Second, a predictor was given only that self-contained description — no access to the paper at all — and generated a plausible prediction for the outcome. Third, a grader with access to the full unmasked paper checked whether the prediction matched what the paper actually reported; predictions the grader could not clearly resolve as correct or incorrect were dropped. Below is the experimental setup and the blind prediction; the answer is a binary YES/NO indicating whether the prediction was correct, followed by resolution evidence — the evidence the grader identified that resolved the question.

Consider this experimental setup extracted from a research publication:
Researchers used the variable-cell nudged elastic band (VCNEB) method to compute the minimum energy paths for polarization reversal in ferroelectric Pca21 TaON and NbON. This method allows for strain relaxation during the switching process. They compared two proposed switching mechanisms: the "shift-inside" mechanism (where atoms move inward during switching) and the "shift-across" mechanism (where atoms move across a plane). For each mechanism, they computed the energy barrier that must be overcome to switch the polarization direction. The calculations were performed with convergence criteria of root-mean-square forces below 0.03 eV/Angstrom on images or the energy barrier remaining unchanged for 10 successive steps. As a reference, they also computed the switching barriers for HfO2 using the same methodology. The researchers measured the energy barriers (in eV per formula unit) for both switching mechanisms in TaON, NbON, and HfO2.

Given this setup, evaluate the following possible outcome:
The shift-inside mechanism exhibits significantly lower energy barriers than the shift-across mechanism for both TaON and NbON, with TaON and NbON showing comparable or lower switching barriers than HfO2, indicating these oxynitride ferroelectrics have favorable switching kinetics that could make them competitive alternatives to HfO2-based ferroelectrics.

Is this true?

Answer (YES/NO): NO